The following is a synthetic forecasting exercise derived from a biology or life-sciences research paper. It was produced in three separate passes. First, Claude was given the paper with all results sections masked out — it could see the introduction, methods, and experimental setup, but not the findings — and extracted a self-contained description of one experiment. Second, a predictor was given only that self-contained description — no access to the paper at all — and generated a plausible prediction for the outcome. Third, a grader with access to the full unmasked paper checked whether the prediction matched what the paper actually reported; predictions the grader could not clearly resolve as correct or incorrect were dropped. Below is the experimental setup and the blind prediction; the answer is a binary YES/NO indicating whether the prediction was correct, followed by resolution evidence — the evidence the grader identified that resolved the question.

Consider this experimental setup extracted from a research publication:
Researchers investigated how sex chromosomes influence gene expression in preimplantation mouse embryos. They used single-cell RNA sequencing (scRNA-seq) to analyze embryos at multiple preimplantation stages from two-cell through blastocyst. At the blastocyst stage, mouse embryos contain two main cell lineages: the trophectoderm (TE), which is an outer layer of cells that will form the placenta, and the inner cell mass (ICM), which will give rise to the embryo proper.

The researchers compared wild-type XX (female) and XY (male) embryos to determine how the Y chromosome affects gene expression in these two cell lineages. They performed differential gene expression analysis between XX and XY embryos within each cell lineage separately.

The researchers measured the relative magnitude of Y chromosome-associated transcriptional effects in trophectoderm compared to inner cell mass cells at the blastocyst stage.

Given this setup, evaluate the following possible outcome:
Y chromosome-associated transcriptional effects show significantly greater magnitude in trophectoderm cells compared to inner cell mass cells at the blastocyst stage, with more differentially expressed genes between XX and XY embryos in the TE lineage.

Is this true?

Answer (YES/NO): YES